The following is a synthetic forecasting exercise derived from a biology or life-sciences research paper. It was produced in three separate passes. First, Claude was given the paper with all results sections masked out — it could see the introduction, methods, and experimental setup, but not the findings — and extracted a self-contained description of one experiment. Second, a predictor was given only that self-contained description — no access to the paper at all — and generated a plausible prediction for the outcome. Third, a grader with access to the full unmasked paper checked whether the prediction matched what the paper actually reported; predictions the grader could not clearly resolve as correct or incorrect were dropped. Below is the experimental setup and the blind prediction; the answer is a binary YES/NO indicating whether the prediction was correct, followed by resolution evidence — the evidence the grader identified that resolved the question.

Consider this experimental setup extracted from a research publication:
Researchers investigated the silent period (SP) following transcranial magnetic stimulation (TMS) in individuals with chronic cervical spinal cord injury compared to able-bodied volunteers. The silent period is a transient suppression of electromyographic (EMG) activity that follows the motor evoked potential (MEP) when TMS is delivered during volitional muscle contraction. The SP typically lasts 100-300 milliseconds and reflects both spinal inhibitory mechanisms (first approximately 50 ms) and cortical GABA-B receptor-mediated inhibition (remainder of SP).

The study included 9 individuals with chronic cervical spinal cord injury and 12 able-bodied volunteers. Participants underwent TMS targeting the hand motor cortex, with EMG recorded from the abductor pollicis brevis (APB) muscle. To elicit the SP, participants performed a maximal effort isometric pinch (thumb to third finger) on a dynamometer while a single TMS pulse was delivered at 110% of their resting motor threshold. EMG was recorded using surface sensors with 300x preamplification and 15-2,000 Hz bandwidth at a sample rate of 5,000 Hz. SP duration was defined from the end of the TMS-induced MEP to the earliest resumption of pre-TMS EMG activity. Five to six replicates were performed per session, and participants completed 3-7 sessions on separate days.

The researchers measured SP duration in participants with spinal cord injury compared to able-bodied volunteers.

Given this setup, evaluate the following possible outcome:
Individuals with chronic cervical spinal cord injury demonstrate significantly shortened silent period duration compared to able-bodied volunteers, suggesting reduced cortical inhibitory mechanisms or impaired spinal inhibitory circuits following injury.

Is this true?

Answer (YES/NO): NO